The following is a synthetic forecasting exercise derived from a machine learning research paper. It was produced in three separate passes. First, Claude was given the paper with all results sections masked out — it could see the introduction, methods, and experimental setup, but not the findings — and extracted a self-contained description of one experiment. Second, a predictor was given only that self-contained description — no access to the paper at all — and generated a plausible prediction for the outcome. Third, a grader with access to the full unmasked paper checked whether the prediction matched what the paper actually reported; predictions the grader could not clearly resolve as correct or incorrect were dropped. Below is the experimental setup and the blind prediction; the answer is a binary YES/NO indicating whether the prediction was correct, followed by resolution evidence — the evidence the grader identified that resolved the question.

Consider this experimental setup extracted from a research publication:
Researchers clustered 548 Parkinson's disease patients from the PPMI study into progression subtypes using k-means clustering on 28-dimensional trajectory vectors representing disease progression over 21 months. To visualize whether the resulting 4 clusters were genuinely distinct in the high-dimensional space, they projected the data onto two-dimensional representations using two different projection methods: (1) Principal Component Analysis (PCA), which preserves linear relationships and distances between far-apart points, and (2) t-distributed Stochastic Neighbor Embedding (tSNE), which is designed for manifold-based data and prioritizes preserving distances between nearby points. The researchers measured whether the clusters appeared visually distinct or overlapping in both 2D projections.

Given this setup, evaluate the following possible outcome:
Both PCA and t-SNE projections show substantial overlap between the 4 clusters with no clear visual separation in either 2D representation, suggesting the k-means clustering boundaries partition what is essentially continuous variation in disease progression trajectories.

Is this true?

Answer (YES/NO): NO